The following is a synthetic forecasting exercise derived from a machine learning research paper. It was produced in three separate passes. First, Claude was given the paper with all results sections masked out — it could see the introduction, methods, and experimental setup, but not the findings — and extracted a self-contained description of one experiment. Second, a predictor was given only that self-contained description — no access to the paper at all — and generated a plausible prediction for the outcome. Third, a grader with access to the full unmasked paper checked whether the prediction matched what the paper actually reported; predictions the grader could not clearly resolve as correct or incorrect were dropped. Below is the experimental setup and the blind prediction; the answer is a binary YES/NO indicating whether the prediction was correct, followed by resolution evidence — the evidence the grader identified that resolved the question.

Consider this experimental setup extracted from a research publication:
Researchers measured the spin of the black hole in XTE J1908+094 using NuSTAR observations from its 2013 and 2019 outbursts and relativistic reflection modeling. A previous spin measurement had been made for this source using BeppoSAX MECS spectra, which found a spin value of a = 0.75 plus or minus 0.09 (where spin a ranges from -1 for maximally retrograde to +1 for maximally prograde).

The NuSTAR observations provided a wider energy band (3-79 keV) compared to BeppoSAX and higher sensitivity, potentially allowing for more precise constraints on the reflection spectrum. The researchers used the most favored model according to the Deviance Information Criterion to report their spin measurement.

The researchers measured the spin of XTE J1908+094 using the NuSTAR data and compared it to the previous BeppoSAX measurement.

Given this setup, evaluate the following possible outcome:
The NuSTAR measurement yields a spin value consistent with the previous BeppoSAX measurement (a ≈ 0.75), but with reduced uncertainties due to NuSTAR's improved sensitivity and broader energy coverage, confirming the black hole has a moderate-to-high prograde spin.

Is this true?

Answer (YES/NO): NO